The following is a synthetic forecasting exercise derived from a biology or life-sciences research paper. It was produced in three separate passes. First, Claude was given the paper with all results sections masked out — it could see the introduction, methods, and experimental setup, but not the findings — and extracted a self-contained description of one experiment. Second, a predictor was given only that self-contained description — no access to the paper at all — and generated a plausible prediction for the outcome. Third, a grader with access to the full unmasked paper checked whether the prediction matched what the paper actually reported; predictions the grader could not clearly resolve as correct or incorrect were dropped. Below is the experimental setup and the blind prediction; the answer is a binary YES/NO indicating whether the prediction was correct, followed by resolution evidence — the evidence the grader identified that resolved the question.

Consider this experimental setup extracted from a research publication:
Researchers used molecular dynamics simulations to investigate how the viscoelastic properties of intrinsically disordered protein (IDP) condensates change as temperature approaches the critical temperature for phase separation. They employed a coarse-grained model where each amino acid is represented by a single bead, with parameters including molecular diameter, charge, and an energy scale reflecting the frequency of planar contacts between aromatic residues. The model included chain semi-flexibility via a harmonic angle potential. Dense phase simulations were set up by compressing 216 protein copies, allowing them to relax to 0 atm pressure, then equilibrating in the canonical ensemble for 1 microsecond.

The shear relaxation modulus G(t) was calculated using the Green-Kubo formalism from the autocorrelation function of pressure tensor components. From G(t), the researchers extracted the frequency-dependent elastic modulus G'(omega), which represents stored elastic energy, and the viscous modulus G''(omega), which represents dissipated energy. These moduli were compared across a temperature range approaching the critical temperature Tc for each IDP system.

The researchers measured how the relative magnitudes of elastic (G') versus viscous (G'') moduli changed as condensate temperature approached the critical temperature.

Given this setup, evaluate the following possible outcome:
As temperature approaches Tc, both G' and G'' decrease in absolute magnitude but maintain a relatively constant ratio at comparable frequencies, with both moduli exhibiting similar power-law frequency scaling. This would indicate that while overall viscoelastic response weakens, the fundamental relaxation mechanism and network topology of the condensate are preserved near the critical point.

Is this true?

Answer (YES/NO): NO